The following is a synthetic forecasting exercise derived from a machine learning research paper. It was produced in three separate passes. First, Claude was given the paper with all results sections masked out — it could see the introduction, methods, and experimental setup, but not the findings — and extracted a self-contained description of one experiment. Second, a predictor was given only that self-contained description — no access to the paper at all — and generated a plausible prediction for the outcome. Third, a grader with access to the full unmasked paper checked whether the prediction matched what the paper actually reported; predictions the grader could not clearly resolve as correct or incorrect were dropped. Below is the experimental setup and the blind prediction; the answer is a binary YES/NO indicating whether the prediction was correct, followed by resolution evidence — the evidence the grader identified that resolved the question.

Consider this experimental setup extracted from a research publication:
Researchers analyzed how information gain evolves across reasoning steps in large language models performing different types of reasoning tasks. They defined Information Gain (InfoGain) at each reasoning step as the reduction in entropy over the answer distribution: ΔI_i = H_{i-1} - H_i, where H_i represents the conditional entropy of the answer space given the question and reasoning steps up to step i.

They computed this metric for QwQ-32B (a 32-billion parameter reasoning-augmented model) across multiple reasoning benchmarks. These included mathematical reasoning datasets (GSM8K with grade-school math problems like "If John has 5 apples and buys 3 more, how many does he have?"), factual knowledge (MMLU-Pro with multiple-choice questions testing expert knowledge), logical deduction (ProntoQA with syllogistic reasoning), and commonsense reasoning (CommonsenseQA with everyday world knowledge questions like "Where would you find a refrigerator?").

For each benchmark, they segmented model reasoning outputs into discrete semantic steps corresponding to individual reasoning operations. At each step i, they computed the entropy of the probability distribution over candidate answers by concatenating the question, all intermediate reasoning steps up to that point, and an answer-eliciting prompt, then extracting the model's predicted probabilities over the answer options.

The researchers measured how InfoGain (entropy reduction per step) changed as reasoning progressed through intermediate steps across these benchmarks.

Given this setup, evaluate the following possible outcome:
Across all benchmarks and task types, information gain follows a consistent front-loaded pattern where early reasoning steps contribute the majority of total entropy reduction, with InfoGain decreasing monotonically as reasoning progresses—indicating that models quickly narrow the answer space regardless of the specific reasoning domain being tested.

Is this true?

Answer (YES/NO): NO